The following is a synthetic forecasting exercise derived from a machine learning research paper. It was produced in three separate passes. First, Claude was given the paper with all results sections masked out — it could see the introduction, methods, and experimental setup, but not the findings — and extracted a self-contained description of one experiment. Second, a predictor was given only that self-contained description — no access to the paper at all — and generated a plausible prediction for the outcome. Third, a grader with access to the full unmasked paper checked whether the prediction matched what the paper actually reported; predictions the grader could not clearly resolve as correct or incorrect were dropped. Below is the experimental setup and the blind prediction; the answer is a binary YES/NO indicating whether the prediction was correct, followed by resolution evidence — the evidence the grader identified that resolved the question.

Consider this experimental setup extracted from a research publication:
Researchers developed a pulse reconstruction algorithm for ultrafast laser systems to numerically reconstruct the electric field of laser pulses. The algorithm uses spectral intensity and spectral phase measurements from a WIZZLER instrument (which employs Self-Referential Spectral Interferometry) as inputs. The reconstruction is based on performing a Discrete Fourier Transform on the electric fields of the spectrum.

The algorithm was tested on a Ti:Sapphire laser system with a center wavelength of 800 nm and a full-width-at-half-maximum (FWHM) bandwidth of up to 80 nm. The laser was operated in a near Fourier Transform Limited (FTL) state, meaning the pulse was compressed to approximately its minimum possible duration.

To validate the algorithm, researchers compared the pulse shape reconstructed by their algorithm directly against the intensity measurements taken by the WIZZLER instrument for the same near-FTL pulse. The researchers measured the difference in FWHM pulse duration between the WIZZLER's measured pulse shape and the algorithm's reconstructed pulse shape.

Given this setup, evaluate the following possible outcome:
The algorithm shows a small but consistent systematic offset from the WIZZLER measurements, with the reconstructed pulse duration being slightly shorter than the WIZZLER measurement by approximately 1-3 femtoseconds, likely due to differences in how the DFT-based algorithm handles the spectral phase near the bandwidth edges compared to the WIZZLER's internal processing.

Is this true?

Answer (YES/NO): NO